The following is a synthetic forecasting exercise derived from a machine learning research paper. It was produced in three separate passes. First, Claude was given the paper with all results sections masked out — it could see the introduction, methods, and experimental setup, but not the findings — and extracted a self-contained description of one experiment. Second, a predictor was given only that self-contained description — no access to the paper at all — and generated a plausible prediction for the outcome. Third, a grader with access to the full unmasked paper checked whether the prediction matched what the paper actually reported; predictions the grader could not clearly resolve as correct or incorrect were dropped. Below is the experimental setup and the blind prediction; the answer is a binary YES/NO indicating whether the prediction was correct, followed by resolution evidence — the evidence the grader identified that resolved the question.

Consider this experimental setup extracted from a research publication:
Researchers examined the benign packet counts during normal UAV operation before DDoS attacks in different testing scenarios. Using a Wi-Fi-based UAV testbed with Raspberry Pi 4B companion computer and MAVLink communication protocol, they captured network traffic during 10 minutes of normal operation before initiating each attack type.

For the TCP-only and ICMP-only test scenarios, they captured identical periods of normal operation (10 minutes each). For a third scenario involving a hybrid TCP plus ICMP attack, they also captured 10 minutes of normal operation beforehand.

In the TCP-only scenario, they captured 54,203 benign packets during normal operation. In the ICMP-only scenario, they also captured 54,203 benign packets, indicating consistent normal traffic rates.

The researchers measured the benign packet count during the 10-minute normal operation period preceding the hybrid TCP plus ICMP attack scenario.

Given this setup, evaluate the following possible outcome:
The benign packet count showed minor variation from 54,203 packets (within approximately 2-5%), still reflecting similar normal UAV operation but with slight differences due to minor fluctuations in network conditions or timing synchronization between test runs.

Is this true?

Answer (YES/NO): NO